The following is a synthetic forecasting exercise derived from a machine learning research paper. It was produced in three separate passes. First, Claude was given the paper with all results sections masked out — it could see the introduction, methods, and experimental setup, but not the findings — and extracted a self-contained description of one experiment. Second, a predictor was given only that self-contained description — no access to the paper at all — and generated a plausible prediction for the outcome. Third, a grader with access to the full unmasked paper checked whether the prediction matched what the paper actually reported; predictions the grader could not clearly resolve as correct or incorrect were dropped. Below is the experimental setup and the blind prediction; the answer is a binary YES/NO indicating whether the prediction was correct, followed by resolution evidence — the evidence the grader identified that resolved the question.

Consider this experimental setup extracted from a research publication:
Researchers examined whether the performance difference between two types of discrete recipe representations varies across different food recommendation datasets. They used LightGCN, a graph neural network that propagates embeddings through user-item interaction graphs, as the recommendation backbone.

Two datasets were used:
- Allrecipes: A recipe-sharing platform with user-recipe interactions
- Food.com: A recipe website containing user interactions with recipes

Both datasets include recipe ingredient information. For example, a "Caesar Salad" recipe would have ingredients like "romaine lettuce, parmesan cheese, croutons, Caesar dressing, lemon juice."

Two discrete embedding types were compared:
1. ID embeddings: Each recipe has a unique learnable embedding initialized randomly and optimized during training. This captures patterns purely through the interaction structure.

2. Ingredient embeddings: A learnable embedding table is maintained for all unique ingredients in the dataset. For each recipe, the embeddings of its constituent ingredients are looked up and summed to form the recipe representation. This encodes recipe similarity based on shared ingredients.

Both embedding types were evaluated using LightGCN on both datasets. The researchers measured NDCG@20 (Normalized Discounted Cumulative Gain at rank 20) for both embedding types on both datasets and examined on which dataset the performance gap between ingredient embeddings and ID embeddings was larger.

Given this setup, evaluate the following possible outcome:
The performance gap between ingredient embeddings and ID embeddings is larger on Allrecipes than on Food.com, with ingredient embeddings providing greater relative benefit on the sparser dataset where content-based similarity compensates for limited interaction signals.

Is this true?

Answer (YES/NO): NO